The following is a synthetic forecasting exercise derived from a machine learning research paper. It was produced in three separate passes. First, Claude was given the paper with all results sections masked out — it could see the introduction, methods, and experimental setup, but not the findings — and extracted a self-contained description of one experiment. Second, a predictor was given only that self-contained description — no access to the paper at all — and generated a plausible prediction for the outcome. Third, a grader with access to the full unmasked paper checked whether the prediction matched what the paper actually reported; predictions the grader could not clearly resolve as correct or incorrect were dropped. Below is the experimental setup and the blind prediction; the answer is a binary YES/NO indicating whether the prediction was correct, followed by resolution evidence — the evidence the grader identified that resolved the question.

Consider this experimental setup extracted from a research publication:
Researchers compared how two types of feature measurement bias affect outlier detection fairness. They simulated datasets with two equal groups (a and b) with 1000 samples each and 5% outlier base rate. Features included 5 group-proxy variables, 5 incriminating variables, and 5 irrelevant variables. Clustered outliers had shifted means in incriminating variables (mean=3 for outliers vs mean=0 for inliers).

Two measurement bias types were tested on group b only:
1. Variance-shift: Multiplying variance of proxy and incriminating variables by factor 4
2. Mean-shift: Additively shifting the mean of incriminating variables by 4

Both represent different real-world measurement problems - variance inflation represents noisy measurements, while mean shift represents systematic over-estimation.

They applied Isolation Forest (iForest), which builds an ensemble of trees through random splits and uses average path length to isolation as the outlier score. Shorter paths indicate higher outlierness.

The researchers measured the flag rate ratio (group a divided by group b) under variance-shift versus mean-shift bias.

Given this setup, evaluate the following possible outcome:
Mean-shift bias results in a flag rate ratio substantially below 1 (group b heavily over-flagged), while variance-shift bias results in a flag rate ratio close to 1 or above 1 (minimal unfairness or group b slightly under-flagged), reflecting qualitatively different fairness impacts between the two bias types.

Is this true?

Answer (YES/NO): NO